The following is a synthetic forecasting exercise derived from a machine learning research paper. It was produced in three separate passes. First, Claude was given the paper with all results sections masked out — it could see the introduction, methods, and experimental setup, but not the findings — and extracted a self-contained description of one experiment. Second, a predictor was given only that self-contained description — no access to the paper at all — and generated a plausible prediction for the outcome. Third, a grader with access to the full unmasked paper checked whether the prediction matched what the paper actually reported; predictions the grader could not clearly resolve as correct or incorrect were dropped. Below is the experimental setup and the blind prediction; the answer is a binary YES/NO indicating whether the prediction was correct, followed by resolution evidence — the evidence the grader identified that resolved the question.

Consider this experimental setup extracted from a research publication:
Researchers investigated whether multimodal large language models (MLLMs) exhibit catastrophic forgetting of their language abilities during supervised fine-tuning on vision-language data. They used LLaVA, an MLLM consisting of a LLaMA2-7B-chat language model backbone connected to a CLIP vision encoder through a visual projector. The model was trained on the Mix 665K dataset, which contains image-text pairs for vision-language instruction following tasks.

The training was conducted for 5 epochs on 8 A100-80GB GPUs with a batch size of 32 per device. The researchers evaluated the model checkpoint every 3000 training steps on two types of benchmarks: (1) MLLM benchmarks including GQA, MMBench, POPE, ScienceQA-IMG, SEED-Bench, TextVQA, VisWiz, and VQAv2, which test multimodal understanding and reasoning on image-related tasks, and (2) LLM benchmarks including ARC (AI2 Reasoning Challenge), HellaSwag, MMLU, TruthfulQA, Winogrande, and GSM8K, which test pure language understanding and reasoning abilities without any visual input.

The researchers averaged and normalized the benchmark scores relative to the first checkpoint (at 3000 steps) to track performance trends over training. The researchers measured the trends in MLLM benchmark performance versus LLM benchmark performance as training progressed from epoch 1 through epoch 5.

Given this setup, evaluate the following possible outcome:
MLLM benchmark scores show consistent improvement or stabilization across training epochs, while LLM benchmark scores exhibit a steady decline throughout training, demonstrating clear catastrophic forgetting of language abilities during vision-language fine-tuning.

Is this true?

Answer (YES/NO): NO